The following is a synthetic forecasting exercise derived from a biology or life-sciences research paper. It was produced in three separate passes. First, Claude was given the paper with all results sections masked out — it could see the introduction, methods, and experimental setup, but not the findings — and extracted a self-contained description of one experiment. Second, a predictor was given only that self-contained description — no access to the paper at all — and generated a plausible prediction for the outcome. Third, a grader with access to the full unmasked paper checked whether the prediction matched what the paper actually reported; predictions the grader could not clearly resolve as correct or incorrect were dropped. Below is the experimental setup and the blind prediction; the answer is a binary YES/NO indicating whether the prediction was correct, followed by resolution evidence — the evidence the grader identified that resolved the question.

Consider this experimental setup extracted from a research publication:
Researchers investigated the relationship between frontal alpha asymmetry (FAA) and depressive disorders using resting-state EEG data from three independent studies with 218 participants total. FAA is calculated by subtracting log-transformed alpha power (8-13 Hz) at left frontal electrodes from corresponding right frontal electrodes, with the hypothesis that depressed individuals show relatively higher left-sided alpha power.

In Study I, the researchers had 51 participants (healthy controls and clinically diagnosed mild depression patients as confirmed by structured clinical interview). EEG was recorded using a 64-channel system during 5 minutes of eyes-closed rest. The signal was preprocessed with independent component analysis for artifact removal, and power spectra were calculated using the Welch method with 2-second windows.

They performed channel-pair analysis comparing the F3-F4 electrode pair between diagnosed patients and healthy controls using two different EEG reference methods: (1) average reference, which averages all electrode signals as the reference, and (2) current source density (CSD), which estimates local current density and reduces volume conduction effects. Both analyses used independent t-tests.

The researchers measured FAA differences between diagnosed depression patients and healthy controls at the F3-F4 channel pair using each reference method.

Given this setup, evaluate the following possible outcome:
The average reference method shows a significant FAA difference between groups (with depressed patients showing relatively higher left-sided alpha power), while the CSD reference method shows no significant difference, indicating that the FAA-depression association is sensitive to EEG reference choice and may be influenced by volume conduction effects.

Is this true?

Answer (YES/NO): YES